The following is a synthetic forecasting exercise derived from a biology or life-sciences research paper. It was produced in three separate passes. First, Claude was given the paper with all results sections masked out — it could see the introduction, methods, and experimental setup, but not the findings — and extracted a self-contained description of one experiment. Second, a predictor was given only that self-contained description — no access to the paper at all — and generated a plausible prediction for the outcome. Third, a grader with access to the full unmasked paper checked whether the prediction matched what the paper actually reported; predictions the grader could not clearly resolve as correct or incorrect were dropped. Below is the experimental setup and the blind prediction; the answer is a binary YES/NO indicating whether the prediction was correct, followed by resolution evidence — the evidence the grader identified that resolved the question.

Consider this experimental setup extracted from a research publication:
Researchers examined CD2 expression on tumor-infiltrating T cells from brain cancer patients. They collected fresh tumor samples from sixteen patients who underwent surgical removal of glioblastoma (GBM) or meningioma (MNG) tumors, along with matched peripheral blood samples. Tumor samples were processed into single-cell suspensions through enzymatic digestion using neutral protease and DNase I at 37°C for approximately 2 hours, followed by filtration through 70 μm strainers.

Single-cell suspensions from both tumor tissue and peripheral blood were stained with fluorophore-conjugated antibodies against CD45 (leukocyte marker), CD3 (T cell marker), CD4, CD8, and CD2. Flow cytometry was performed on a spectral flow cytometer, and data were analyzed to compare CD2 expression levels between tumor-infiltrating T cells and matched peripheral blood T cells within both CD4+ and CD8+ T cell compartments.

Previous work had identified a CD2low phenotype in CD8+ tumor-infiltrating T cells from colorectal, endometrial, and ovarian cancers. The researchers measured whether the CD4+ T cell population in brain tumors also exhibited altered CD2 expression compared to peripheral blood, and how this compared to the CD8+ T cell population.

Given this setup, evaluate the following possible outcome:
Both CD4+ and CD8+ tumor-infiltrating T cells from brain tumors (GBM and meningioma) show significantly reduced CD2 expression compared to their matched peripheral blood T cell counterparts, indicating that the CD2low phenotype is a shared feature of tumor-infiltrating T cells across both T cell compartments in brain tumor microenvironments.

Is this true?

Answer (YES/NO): YES